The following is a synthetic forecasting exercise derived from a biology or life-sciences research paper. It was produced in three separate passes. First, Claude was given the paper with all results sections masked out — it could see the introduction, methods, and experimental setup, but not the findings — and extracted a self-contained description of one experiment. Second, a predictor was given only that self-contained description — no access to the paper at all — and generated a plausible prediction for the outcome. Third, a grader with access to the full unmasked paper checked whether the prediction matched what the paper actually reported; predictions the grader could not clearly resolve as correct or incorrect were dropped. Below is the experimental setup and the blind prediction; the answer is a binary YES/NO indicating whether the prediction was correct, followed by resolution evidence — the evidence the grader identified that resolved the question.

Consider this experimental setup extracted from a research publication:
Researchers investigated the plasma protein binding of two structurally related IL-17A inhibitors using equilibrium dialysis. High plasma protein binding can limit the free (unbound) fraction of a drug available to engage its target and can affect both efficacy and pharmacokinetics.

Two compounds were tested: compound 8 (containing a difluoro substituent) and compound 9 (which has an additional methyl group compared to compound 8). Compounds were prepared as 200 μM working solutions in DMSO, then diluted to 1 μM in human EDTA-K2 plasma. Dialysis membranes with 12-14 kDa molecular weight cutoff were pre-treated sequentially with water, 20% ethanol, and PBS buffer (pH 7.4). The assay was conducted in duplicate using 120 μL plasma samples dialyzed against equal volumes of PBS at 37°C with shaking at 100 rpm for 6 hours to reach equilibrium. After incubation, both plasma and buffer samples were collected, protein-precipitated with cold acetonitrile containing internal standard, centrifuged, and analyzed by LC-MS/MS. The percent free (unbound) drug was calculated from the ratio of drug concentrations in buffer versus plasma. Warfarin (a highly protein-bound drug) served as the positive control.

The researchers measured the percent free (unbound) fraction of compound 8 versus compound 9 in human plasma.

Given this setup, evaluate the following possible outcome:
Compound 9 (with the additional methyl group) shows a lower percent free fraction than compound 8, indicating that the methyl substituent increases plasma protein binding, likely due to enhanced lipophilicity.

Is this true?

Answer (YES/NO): YES